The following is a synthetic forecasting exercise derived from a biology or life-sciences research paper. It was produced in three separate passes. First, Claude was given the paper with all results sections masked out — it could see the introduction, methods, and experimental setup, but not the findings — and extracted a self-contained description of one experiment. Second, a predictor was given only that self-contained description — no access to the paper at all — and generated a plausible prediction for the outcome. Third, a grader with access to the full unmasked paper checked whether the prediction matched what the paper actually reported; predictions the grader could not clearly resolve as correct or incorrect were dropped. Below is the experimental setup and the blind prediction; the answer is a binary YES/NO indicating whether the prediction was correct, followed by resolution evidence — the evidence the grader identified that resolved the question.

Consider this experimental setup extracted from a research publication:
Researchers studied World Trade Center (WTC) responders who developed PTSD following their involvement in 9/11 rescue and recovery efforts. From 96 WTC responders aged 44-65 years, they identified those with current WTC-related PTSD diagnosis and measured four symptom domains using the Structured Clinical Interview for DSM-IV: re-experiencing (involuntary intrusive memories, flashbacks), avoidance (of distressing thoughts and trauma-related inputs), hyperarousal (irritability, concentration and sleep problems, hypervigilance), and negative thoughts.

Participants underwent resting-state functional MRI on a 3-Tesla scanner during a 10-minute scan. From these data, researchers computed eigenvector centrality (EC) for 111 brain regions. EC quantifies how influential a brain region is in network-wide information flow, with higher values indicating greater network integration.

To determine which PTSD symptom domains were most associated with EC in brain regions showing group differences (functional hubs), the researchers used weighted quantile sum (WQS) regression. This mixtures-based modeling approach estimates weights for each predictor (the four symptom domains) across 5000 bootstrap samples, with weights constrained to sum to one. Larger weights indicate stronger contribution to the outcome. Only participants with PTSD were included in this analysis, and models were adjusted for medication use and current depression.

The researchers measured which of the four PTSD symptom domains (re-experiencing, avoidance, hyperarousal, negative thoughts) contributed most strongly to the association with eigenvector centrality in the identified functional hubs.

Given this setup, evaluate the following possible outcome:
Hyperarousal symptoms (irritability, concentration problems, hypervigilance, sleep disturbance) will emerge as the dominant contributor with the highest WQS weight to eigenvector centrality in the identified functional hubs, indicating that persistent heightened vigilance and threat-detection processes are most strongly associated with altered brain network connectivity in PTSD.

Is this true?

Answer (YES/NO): NO